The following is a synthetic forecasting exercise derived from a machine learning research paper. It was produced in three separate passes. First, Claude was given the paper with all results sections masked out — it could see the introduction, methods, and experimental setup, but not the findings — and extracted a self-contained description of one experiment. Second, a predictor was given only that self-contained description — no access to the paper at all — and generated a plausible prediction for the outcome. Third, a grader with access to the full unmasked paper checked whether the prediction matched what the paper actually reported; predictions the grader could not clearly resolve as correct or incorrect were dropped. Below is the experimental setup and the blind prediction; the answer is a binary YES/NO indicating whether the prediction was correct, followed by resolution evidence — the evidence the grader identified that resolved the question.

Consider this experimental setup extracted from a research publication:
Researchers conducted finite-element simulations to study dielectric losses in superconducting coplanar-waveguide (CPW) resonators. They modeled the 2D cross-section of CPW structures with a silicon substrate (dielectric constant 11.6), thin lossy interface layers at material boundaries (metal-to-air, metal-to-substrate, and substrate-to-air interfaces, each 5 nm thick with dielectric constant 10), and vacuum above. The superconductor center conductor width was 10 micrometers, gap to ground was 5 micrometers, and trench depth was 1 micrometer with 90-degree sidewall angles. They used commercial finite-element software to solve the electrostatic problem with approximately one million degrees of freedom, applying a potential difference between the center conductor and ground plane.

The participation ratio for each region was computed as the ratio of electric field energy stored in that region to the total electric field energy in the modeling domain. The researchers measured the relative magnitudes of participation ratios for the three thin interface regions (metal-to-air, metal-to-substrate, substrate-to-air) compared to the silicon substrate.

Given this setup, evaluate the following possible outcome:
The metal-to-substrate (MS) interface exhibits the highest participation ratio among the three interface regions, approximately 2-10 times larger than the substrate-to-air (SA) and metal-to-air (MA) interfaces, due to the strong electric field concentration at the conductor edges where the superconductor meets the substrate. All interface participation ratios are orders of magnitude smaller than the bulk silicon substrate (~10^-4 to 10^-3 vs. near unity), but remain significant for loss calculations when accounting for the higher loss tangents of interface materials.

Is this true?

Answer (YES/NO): NO